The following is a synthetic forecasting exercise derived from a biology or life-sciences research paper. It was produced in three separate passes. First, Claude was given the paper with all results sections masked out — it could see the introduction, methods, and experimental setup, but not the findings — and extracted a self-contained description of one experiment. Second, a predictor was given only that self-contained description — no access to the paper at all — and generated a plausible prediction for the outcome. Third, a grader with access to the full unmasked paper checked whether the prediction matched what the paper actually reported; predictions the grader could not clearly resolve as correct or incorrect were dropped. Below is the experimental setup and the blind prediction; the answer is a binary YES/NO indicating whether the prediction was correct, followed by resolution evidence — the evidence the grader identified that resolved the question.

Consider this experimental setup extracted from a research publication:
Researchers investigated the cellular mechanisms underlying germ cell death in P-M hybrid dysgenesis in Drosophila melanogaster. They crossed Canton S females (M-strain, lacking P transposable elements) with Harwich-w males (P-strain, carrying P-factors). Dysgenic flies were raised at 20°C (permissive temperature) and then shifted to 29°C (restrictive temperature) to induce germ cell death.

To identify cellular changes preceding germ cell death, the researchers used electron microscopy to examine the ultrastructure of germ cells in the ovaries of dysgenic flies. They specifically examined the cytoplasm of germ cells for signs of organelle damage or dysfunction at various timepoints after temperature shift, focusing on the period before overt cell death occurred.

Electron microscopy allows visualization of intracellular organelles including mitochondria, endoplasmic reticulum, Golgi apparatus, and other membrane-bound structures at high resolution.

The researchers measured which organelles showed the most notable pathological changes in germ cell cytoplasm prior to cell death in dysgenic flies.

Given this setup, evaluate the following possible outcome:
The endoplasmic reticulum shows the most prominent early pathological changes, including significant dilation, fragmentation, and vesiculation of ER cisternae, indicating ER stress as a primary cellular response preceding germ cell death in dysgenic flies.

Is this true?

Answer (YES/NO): NO